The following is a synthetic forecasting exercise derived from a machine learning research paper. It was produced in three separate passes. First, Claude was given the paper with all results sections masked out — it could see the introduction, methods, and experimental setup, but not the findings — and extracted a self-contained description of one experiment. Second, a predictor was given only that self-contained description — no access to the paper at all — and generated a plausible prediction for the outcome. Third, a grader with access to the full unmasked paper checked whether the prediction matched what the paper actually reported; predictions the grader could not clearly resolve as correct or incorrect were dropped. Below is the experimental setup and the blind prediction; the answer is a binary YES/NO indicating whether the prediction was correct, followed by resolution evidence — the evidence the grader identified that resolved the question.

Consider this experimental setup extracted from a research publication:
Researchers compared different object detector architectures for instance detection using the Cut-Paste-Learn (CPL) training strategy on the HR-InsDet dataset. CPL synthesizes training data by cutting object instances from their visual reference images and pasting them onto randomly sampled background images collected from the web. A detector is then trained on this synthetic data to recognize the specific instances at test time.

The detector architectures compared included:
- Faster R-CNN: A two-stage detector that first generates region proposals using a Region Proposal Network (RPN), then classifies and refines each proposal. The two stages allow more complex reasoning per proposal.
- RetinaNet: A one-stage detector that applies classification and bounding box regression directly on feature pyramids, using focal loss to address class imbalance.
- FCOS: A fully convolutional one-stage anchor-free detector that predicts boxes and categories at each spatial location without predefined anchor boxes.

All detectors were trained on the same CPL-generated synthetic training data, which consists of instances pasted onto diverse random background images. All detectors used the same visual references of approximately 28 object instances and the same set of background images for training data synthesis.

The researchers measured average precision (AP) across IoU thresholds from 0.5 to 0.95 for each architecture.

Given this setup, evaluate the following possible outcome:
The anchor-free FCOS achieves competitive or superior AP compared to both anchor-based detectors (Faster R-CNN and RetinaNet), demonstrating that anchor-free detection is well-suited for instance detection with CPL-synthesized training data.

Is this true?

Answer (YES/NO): YES